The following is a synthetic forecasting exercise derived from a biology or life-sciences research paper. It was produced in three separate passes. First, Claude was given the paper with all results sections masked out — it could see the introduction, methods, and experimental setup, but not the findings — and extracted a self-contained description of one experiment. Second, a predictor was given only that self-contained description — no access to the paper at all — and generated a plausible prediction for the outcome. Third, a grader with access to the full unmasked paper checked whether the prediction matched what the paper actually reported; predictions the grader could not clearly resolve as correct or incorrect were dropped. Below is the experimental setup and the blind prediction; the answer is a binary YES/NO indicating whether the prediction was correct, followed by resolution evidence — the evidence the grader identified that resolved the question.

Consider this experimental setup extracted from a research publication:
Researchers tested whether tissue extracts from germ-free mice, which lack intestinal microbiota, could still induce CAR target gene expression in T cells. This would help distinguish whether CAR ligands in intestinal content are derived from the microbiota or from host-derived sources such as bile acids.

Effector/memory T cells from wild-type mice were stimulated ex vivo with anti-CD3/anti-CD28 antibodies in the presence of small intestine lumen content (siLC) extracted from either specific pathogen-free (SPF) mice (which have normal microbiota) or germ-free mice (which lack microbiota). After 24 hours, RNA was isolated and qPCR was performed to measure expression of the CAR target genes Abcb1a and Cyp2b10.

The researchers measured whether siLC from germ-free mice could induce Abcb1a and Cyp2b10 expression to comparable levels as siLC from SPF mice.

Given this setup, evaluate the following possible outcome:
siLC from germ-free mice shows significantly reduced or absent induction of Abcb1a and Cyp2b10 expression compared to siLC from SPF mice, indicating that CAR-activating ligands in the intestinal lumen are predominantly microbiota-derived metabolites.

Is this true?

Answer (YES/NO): NO